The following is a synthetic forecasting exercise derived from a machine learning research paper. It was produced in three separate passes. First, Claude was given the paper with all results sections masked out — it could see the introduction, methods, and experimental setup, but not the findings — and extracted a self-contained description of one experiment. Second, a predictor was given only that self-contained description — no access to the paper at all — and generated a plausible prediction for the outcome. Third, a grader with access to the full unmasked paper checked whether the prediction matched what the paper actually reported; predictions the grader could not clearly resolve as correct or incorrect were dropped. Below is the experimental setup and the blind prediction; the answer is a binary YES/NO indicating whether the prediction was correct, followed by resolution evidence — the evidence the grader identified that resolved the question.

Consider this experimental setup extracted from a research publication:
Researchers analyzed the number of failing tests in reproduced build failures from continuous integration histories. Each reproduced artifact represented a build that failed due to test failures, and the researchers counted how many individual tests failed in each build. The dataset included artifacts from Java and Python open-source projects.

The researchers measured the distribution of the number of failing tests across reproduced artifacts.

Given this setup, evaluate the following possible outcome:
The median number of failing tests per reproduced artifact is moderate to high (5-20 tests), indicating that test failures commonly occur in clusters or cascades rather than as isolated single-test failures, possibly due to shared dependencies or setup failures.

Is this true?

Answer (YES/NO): NO